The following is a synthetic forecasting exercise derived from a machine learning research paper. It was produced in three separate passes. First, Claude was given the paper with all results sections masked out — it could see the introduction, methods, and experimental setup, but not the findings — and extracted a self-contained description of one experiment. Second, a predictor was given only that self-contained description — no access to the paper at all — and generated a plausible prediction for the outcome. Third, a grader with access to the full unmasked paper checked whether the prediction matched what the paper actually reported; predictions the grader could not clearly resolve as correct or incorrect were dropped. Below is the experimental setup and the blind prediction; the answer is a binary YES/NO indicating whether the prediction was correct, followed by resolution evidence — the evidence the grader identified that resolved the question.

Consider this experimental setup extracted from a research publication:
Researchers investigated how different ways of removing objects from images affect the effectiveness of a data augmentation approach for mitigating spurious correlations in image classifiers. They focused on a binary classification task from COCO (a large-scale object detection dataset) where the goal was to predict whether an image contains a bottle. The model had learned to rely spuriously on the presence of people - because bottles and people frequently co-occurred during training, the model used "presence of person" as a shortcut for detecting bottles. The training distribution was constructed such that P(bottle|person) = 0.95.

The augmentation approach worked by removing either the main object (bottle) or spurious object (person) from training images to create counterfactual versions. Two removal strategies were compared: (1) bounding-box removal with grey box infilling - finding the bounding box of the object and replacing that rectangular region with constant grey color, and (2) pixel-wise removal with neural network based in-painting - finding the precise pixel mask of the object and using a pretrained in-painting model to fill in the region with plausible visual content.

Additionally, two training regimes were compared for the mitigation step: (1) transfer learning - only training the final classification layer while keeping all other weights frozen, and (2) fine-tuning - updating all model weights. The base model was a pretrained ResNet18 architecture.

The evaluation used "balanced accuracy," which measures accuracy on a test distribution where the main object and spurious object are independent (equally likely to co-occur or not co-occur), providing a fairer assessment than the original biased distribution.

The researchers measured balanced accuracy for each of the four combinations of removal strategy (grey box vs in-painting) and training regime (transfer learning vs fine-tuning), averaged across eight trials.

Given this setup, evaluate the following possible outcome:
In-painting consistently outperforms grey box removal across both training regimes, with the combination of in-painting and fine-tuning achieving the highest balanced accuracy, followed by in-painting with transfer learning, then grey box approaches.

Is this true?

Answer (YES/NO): NO